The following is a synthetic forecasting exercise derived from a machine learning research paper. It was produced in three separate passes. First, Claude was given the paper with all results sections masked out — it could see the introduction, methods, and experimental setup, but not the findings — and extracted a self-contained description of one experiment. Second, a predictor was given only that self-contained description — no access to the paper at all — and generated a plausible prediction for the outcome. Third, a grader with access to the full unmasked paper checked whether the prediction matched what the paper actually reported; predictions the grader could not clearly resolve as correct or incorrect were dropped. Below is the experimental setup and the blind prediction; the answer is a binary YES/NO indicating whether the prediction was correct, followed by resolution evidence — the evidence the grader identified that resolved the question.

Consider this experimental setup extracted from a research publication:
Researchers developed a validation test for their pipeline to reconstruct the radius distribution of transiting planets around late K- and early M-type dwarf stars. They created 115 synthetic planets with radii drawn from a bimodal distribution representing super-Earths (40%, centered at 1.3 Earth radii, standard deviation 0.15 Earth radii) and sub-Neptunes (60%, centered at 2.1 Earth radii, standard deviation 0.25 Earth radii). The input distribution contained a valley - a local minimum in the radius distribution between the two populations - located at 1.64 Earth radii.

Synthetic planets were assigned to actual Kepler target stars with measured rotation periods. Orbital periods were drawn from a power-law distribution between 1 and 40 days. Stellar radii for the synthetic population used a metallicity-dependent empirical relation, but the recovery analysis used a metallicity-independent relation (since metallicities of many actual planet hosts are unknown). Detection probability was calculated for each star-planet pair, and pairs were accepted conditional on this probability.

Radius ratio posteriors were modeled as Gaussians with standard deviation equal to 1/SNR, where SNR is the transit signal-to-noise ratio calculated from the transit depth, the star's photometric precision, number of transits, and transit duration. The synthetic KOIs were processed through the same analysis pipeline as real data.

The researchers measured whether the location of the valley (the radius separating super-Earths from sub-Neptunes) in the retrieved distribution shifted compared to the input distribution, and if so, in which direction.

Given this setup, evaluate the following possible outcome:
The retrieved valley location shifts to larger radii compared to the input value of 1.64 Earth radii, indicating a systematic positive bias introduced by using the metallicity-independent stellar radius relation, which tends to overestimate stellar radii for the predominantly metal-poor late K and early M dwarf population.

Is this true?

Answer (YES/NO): NO